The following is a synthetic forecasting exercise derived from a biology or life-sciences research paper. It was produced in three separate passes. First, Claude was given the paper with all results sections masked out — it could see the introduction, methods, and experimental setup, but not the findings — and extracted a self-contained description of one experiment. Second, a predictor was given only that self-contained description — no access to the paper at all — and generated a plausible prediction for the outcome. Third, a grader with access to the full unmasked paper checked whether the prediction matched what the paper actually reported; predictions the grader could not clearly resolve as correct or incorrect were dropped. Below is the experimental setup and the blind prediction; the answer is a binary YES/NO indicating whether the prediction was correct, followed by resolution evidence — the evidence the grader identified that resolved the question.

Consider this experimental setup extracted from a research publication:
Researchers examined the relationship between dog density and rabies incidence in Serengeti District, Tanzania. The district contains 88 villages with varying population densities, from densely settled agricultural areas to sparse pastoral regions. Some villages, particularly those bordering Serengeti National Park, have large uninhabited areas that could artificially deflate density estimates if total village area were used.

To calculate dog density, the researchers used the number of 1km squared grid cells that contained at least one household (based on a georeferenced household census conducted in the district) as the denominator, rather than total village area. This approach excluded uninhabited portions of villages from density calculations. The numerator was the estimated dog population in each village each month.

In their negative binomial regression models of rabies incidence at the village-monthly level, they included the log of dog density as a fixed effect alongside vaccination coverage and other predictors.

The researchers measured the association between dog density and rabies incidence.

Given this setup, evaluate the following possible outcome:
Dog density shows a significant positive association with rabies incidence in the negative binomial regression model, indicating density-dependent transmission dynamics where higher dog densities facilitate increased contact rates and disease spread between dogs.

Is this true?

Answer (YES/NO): NO